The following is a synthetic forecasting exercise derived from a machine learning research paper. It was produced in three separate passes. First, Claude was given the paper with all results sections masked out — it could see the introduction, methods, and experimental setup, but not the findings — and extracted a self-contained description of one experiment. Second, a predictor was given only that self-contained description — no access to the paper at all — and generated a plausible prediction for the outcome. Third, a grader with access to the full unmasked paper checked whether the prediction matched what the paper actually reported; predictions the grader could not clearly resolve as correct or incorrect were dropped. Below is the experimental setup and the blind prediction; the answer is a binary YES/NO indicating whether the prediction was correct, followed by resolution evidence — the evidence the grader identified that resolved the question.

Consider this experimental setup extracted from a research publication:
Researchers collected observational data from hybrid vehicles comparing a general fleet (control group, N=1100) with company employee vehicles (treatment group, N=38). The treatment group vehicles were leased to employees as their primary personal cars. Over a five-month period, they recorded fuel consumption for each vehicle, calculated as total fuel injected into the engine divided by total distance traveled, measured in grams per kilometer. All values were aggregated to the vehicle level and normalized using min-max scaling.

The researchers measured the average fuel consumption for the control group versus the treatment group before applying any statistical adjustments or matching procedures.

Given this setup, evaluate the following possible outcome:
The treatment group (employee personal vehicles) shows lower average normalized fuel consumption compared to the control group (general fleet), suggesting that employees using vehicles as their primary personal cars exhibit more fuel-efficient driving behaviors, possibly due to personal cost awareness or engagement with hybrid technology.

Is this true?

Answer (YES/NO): YES